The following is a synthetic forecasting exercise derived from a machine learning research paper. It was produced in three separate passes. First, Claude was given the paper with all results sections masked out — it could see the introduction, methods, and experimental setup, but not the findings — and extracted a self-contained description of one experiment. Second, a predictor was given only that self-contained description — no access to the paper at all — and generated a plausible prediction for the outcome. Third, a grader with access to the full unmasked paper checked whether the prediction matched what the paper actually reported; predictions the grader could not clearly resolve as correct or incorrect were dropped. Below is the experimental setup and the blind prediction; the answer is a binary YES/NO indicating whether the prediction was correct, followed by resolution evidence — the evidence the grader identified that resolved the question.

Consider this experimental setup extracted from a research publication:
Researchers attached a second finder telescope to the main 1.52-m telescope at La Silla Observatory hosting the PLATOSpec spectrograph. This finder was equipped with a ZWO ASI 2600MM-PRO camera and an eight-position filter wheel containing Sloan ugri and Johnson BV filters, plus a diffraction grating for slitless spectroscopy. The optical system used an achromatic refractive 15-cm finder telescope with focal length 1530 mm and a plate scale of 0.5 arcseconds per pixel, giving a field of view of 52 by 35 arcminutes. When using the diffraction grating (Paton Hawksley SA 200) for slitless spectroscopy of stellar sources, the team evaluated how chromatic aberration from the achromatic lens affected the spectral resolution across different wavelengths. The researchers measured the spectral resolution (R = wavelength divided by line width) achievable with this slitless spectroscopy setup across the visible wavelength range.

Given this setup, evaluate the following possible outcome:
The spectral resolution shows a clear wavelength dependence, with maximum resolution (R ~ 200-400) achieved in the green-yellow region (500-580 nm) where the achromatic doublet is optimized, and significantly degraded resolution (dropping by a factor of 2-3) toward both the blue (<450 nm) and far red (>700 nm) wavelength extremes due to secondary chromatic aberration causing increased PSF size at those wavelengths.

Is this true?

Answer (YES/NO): NO